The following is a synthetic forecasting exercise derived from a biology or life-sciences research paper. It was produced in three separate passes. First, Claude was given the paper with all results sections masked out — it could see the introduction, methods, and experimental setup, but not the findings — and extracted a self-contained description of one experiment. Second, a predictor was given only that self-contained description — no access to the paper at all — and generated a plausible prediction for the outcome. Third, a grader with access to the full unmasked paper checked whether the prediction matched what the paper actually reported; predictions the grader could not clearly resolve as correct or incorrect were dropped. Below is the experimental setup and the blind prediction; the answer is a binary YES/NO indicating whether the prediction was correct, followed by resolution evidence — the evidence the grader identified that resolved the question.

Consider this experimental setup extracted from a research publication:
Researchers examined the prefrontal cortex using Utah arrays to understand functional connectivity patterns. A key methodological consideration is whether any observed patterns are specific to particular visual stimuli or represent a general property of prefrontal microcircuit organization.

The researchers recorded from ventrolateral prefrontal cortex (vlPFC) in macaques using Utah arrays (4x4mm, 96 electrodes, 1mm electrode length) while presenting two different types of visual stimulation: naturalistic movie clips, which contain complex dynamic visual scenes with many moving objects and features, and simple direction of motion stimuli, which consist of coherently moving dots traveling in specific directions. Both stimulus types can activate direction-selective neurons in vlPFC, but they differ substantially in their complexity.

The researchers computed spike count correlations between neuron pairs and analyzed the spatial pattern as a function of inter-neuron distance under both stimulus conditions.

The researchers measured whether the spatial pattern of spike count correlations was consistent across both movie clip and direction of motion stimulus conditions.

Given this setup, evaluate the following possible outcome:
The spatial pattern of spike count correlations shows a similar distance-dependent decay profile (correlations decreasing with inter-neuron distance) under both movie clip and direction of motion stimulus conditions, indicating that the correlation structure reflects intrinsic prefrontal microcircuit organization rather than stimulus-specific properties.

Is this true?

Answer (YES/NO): NO